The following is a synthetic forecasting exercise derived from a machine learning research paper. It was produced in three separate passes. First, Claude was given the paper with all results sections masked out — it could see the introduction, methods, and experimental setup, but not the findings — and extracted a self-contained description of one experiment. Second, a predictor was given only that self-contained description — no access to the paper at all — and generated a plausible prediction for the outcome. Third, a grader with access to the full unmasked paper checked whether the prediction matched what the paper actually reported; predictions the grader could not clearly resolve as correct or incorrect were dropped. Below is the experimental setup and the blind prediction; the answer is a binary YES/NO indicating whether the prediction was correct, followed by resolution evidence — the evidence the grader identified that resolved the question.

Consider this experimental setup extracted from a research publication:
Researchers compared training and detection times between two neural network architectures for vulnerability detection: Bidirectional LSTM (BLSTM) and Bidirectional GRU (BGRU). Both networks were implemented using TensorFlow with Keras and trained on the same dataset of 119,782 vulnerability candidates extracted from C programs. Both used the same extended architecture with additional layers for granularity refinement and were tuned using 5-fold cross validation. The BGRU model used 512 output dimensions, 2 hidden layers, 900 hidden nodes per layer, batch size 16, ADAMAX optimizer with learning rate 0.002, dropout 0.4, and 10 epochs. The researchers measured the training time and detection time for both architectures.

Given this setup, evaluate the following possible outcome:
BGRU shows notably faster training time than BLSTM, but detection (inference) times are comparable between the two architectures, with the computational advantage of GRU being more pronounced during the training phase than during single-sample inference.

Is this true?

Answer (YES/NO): YES